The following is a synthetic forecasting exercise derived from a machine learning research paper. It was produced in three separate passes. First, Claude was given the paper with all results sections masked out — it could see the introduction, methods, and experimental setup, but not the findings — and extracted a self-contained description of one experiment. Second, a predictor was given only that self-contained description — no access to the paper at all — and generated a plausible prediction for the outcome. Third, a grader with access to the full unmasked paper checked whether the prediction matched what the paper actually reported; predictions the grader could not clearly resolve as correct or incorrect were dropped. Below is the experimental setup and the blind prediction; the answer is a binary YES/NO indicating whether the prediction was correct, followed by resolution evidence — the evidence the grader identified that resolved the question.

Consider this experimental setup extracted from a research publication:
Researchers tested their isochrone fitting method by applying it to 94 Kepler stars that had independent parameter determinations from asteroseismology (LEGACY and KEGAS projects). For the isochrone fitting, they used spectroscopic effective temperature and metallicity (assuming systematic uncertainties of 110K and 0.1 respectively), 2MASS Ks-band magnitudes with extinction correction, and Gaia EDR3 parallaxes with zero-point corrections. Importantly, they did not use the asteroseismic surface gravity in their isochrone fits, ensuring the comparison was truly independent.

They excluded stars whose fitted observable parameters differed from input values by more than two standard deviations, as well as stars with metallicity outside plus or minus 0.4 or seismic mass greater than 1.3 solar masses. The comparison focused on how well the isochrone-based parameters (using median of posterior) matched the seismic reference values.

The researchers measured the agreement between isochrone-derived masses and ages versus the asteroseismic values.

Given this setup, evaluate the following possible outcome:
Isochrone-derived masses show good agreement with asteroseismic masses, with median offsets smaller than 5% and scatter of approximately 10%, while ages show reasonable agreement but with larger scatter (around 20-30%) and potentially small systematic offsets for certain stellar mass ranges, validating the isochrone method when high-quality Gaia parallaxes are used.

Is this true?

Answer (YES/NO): NO